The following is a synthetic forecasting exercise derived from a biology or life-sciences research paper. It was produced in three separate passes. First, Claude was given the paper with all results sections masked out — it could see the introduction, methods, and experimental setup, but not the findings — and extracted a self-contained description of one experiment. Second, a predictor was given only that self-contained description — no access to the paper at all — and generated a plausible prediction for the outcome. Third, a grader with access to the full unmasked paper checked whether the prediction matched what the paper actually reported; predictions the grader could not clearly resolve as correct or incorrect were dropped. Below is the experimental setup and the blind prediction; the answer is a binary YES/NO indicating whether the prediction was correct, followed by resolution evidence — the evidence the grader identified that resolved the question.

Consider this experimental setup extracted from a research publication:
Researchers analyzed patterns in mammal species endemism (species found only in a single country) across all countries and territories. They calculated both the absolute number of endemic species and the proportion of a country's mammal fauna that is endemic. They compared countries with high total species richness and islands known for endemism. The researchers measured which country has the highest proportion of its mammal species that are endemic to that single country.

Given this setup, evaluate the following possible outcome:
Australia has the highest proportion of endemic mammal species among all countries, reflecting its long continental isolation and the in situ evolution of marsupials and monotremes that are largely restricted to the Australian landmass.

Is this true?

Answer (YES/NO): NO